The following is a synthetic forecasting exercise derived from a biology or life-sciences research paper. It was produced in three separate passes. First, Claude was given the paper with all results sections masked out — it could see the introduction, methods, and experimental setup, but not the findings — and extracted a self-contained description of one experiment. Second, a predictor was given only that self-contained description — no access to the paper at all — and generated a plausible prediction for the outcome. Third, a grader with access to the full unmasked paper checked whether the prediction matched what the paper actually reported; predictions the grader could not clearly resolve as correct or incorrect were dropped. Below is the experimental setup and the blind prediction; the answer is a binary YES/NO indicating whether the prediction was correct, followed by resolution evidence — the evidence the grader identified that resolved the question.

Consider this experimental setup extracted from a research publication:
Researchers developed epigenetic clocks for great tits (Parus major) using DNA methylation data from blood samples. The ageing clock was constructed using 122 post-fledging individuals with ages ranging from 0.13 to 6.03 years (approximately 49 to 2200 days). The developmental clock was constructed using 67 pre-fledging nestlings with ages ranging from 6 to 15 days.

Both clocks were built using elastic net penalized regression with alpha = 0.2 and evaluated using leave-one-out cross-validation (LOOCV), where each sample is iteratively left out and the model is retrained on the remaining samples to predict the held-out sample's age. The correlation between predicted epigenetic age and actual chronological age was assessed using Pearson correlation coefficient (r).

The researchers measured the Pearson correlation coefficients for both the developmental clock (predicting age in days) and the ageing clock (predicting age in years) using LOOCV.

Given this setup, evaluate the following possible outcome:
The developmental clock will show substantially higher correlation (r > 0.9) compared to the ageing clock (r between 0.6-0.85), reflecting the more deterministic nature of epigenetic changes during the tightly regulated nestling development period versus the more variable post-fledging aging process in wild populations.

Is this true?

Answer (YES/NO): NO